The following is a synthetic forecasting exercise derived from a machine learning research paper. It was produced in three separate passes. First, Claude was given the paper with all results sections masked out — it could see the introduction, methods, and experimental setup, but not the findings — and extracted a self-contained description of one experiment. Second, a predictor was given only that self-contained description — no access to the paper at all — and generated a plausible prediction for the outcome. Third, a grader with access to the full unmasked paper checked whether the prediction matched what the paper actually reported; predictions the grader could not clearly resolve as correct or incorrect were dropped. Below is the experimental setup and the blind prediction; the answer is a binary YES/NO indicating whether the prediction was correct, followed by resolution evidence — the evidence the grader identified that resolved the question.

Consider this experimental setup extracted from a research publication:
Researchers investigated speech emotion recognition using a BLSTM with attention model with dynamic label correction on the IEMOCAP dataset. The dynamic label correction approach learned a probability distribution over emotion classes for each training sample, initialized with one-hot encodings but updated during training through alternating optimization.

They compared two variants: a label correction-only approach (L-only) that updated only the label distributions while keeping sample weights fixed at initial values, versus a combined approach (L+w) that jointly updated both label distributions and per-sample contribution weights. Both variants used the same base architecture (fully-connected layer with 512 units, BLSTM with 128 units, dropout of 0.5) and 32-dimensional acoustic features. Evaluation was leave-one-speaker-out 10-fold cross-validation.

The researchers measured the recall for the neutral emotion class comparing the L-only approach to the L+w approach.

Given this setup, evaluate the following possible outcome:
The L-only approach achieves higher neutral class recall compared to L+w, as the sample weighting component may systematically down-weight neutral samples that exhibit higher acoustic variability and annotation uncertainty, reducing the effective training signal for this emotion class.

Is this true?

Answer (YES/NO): YES